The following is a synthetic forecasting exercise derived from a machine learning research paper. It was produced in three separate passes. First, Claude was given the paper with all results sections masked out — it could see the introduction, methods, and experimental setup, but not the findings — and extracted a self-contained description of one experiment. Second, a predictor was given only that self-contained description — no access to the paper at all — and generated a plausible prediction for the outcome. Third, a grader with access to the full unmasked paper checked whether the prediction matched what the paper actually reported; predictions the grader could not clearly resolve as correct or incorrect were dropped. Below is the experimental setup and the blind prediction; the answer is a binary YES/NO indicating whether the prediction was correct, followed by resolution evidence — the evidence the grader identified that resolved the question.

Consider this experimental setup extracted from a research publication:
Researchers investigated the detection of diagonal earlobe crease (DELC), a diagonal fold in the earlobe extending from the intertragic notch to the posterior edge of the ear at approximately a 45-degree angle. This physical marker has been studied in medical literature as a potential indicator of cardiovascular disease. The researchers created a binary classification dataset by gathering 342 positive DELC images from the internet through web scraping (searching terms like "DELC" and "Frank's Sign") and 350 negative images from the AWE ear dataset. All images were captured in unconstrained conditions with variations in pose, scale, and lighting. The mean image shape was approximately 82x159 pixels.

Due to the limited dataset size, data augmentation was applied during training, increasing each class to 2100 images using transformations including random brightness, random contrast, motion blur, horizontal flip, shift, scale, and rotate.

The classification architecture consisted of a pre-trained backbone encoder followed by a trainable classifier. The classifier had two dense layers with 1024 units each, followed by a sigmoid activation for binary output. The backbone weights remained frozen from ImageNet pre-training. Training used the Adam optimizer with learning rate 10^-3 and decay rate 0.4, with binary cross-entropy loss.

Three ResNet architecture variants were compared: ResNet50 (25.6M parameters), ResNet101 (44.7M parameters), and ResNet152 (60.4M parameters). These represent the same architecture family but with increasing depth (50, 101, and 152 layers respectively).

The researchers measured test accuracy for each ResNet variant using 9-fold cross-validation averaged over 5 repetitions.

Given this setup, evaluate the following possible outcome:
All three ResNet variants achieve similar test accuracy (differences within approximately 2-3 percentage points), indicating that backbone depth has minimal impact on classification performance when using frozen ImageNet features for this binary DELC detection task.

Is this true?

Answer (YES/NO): YES